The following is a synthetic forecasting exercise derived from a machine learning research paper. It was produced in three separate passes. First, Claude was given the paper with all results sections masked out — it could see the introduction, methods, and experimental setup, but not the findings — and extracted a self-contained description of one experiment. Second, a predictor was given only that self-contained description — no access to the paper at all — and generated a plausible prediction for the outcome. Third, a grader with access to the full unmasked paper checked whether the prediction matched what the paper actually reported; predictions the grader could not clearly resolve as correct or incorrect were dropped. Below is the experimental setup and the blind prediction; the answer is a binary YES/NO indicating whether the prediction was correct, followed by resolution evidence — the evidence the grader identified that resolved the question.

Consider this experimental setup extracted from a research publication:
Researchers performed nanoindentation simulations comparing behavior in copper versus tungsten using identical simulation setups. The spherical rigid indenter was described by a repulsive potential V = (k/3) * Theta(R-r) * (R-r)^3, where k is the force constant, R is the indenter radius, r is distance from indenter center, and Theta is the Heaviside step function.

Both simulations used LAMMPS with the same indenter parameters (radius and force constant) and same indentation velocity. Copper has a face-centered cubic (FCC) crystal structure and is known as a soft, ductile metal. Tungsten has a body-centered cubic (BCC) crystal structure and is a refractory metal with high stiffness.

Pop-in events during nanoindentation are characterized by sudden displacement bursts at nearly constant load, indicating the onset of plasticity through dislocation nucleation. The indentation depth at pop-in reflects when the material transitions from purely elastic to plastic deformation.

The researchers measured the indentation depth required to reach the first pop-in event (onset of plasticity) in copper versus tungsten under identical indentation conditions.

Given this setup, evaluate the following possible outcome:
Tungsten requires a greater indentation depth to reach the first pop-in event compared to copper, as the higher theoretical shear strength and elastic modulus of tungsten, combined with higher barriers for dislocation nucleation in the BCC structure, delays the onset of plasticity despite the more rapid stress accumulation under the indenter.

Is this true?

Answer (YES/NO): YES